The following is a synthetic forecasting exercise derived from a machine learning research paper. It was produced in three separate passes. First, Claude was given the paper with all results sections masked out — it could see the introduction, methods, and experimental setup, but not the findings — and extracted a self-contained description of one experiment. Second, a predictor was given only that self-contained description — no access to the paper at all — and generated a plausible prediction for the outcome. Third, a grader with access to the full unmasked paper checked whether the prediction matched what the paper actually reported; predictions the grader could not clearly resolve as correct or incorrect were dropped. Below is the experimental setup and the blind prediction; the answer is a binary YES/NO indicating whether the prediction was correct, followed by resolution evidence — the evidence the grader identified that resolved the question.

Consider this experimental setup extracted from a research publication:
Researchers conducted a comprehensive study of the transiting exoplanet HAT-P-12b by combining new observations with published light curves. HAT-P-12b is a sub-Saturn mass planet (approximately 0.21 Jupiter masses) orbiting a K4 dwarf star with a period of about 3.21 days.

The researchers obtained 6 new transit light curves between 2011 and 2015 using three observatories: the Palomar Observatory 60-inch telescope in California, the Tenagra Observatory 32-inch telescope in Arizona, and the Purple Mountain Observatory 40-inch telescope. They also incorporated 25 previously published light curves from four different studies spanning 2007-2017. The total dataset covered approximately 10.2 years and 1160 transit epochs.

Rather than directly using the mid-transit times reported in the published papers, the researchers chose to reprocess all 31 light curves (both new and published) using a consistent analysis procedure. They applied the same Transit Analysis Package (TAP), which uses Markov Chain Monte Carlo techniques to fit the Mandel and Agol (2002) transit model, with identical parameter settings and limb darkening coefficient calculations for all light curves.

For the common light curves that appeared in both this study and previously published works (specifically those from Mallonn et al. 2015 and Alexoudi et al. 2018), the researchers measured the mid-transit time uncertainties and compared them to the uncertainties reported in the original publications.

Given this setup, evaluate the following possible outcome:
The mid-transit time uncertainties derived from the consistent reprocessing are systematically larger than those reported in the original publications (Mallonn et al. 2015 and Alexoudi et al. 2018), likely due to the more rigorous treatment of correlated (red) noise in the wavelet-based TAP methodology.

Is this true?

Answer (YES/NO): NO